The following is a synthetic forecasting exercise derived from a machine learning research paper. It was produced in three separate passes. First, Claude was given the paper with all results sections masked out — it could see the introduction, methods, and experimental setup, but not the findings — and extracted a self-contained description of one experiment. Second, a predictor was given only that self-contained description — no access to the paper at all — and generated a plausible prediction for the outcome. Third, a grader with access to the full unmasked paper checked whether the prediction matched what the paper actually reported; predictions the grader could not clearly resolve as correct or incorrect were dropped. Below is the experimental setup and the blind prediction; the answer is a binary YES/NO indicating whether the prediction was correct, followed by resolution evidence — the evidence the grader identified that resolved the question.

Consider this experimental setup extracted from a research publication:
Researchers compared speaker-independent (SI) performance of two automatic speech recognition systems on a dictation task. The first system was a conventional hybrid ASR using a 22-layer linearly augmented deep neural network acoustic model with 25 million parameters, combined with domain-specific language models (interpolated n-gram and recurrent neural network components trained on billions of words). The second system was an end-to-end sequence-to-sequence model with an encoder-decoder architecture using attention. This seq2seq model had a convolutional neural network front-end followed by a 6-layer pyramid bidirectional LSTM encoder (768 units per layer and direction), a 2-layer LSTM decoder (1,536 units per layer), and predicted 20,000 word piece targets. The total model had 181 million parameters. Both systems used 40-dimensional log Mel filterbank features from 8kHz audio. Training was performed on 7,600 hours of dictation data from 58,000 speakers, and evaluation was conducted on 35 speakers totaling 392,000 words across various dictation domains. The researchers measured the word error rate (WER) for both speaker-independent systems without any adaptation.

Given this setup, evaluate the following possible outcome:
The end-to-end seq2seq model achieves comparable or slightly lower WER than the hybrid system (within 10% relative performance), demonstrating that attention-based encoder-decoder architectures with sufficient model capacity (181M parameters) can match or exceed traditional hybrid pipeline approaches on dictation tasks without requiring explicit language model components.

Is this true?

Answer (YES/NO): NO